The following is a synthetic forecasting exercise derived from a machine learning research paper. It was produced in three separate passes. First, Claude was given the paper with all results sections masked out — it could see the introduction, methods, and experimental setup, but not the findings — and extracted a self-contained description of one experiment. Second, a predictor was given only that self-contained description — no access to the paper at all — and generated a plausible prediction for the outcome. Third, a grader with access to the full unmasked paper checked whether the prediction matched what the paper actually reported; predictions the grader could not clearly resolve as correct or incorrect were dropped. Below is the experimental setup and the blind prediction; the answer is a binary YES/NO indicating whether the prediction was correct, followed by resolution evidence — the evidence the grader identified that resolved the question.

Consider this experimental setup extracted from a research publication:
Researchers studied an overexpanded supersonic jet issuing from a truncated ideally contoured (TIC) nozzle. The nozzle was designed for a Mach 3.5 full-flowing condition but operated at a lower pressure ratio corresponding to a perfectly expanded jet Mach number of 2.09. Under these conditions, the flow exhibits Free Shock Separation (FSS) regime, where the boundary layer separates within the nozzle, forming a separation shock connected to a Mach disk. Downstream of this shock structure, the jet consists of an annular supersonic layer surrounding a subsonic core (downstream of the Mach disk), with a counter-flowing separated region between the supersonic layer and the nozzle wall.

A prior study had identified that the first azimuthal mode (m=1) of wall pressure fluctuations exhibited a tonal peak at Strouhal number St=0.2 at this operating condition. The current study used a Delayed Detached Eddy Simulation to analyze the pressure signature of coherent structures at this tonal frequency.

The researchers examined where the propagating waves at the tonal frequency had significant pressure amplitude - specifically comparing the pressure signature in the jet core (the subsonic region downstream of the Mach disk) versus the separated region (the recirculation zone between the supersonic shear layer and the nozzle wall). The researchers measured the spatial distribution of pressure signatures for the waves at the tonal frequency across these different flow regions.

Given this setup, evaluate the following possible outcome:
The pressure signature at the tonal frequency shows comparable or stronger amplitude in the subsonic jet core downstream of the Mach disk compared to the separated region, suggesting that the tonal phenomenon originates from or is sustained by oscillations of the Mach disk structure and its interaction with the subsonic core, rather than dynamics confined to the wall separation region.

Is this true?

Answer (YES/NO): NO